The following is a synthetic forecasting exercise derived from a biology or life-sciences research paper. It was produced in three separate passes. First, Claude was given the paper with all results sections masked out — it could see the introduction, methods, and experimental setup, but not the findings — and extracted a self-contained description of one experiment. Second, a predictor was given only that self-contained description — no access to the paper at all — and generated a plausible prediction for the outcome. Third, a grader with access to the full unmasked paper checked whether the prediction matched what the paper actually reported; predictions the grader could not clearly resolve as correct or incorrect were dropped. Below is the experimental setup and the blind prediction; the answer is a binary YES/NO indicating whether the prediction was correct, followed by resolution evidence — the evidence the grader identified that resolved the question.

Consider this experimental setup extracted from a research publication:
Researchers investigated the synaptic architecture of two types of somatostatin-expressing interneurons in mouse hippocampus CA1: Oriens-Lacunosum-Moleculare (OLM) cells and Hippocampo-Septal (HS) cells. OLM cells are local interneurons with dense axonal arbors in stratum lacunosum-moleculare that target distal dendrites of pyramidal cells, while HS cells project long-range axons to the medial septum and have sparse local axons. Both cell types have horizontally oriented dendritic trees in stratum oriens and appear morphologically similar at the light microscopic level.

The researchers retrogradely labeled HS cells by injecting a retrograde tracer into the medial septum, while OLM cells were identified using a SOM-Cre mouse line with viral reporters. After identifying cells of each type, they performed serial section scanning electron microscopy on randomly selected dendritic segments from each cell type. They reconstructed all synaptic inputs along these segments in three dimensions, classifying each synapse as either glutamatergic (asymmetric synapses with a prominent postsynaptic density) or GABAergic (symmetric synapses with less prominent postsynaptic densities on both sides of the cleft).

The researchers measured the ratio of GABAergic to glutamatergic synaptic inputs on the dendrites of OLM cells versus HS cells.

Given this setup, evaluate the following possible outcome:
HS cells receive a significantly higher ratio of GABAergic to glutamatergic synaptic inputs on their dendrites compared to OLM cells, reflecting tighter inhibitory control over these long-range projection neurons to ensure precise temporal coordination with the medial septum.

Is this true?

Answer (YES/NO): NO